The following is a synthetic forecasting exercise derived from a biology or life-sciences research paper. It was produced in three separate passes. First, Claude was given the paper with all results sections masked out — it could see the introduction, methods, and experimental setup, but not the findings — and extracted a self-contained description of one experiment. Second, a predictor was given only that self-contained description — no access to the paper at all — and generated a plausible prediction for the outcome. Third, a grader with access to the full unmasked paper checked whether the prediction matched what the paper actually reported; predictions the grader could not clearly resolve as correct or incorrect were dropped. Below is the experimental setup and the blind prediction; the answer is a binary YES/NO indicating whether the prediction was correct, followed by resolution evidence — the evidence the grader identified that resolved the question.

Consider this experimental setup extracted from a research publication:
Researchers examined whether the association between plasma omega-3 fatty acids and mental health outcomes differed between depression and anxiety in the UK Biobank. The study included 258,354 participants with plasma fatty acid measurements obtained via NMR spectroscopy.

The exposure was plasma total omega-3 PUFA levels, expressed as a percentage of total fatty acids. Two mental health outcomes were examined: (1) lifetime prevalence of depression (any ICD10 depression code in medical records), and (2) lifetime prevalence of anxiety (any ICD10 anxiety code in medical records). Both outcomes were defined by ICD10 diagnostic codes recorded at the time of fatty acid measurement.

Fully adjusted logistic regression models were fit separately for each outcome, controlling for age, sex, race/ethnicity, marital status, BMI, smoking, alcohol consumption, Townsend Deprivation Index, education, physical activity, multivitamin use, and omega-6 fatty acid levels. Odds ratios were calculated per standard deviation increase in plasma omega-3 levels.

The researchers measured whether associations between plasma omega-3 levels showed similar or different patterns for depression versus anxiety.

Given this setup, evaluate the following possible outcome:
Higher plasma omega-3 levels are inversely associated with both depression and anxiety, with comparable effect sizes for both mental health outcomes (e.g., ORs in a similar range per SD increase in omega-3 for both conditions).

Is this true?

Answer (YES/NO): YES